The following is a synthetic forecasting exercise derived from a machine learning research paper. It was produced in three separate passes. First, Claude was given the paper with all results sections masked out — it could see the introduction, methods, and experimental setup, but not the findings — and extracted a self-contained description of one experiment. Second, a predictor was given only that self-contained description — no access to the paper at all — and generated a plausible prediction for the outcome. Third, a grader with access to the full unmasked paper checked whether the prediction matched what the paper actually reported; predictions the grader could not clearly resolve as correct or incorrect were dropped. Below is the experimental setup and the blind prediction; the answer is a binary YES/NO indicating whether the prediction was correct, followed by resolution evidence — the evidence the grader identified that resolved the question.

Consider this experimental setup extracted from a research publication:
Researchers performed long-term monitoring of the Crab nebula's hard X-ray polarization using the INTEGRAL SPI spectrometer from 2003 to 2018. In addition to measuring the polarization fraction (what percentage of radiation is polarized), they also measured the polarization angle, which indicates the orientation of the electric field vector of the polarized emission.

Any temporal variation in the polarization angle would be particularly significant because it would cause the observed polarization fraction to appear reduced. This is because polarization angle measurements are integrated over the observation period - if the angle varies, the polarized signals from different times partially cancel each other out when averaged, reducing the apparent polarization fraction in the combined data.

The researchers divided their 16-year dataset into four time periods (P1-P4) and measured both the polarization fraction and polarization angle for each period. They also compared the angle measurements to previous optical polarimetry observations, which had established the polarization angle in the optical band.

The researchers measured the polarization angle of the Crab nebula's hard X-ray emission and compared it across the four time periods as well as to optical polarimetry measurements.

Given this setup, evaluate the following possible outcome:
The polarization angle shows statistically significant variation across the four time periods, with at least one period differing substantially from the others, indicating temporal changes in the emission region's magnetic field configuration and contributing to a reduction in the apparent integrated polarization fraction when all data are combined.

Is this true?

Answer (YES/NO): NO